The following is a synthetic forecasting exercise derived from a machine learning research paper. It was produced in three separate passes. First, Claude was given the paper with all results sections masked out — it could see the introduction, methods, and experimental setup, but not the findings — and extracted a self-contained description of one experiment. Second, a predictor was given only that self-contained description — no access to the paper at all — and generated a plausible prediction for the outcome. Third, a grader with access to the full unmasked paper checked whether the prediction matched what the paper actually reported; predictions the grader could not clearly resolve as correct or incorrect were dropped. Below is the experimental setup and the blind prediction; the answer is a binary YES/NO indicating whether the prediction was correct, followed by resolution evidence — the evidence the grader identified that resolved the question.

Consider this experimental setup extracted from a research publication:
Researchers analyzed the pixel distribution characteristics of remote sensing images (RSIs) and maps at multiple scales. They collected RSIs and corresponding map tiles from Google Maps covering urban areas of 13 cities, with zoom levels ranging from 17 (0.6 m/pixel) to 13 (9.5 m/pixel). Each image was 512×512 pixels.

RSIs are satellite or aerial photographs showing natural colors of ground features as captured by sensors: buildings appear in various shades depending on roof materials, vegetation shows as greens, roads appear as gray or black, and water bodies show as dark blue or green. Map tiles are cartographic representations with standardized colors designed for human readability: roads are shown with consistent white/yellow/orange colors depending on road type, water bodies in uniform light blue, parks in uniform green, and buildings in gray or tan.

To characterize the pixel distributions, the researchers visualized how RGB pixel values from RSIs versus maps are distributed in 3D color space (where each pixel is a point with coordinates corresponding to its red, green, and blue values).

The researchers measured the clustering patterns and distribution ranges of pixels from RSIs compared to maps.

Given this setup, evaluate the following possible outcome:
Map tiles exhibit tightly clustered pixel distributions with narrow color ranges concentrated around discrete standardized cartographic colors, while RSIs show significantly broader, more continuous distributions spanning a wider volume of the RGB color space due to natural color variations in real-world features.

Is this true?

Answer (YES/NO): YES